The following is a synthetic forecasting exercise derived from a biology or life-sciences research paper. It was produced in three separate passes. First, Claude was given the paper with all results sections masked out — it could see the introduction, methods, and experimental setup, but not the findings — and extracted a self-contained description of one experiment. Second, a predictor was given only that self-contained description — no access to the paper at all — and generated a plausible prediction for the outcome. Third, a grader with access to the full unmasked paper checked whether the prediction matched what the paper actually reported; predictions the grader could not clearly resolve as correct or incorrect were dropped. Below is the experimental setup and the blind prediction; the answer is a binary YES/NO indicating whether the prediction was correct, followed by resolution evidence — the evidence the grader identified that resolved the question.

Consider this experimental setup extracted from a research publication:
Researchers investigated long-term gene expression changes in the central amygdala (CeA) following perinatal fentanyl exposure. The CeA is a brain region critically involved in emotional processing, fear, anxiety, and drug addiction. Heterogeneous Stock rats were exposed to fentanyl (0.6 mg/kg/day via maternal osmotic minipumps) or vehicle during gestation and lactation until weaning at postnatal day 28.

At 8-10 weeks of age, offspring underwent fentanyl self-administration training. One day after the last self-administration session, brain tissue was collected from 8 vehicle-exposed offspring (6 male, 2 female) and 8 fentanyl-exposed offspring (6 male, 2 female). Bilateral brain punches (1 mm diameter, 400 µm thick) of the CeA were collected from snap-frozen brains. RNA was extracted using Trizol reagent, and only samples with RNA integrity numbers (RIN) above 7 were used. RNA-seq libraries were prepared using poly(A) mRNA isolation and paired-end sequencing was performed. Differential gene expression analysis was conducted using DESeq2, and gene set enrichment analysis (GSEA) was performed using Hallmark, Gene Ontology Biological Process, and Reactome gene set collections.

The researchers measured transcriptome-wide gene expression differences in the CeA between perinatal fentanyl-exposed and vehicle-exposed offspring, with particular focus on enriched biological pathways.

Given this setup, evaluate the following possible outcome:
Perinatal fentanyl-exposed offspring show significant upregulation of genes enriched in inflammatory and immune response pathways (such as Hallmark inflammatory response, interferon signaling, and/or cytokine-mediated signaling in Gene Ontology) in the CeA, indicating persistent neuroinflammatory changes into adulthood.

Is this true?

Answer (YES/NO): NO